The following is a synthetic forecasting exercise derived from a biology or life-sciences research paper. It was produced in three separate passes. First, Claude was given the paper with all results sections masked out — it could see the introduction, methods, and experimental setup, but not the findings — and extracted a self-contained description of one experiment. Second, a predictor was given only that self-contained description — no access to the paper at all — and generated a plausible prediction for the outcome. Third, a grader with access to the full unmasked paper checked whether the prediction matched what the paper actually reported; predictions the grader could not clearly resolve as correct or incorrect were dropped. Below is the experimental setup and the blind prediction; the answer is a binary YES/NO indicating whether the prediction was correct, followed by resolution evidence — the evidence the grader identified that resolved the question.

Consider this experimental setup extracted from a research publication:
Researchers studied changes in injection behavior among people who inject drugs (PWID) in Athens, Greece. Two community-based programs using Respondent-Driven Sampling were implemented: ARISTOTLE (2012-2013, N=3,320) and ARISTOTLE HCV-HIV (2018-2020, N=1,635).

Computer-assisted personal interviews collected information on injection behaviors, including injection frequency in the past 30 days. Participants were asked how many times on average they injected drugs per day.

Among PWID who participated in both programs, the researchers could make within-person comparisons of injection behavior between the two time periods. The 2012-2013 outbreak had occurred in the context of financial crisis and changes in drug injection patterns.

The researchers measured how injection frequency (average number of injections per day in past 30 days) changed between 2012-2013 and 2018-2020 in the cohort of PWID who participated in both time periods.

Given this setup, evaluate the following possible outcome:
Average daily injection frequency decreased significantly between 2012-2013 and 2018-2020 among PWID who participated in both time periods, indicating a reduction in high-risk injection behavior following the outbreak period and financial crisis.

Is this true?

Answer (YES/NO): YES